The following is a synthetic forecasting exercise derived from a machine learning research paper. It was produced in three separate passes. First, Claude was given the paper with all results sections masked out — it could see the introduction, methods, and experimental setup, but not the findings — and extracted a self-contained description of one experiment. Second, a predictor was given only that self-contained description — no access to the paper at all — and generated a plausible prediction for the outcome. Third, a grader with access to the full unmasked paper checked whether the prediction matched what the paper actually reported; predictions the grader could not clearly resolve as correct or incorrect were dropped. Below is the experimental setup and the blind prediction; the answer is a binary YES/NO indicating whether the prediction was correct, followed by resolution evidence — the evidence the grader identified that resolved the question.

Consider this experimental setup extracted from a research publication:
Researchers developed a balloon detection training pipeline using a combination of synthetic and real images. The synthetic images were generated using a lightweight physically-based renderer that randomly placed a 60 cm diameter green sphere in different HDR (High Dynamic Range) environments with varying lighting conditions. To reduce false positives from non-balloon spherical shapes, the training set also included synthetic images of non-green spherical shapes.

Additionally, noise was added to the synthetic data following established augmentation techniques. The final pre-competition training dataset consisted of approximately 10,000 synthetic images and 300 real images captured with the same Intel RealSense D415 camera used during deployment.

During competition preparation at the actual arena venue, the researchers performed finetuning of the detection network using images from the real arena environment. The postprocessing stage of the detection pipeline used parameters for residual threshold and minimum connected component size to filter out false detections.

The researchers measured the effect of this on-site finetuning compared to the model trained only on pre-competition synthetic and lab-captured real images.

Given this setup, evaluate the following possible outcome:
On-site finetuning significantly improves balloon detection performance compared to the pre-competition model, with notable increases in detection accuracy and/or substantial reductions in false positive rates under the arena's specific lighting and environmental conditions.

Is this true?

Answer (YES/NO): YES